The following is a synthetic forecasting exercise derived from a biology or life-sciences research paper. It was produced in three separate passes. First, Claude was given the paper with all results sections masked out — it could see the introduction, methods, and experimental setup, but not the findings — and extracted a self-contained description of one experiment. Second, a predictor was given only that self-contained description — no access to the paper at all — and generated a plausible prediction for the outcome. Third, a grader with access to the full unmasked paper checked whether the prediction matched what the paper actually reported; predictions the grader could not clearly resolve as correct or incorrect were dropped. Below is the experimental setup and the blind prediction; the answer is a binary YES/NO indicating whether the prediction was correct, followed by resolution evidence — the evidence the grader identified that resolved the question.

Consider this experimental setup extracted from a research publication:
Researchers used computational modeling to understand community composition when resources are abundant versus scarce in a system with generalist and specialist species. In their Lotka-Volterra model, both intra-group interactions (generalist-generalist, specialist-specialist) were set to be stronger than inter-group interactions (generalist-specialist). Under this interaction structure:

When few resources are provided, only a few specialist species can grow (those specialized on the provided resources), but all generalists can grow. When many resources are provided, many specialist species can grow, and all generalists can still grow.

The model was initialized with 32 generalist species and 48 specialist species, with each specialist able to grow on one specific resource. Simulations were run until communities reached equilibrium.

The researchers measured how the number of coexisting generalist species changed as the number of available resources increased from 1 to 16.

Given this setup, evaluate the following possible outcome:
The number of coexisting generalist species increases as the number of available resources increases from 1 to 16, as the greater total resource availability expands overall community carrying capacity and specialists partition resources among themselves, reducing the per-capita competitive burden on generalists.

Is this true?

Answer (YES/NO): NO